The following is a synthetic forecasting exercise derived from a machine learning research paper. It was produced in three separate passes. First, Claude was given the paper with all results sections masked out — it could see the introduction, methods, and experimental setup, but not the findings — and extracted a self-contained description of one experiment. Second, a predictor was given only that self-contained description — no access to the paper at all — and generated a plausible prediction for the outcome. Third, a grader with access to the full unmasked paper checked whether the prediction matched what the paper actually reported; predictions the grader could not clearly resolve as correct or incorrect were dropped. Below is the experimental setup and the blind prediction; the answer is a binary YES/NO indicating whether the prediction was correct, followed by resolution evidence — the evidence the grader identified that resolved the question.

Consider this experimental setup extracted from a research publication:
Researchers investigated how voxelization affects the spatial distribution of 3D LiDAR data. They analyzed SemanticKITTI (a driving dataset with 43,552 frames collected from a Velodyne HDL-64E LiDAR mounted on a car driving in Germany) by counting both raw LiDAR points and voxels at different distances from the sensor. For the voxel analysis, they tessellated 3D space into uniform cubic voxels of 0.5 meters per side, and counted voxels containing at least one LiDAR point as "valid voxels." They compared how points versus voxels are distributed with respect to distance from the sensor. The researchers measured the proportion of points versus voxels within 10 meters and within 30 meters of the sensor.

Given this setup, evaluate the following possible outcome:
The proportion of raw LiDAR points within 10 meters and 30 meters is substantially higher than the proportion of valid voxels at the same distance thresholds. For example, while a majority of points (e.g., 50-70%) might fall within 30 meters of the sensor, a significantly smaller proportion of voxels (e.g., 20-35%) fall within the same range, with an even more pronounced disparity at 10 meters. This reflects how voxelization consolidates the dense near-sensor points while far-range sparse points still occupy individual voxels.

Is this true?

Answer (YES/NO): NO